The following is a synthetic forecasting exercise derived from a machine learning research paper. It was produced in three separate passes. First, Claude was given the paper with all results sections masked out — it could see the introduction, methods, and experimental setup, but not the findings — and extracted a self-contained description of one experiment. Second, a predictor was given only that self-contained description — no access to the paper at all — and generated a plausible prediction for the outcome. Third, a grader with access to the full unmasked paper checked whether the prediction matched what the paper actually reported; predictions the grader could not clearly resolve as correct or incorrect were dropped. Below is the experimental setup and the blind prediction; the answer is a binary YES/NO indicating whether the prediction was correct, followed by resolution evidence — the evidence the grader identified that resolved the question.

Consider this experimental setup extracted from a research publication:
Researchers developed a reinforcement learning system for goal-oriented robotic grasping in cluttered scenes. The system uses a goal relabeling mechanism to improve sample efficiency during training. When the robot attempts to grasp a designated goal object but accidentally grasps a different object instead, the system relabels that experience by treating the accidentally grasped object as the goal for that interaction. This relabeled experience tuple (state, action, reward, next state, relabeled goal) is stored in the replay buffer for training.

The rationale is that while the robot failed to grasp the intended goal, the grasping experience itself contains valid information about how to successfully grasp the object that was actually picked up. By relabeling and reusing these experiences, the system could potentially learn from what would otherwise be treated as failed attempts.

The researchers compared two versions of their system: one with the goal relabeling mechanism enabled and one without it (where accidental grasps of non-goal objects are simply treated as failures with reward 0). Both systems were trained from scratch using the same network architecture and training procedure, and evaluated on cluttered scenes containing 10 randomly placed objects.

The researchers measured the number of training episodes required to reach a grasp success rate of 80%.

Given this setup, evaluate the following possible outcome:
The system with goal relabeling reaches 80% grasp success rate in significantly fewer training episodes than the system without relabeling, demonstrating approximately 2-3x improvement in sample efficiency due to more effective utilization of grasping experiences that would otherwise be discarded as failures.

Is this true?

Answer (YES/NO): NO